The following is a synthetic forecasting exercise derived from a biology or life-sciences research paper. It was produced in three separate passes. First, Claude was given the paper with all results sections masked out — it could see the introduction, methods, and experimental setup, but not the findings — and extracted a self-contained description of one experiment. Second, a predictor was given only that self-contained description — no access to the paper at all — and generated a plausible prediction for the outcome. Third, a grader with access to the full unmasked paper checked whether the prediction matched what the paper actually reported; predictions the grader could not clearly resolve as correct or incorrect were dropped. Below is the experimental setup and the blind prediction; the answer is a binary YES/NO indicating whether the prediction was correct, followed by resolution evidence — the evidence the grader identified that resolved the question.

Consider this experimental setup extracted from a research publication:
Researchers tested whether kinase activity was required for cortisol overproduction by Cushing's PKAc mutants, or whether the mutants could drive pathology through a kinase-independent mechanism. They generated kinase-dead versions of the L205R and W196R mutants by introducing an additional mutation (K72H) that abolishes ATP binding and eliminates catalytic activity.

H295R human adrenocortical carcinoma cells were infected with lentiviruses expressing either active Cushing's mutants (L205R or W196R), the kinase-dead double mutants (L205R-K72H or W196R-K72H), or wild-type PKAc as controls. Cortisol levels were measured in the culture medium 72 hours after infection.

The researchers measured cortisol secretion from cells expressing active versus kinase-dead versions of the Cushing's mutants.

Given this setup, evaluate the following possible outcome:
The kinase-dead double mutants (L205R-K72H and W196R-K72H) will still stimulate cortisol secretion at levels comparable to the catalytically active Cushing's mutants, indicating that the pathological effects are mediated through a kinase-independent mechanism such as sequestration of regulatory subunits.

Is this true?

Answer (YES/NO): NO